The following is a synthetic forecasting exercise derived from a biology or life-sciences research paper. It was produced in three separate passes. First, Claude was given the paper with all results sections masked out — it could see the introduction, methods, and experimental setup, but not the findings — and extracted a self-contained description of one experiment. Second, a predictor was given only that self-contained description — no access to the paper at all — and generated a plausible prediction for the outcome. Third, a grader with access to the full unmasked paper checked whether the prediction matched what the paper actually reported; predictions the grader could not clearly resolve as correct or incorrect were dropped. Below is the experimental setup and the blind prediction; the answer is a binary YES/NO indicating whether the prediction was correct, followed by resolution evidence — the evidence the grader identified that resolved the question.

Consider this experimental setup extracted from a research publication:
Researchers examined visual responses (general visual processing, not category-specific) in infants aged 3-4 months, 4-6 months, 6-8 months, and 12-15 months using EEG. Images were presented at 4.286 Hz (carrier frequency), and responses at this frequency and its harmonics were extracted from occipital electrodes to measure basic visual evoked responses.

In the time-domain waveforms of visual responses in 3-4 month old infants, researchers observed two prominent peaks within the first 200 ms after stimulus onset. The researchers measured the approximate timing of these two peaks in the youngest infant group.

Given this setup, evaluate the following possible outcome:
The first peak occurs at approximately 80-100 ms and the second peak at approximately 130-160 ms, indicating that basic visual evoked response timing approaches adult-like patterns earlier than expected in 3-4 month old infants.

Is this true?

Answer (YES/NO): NO